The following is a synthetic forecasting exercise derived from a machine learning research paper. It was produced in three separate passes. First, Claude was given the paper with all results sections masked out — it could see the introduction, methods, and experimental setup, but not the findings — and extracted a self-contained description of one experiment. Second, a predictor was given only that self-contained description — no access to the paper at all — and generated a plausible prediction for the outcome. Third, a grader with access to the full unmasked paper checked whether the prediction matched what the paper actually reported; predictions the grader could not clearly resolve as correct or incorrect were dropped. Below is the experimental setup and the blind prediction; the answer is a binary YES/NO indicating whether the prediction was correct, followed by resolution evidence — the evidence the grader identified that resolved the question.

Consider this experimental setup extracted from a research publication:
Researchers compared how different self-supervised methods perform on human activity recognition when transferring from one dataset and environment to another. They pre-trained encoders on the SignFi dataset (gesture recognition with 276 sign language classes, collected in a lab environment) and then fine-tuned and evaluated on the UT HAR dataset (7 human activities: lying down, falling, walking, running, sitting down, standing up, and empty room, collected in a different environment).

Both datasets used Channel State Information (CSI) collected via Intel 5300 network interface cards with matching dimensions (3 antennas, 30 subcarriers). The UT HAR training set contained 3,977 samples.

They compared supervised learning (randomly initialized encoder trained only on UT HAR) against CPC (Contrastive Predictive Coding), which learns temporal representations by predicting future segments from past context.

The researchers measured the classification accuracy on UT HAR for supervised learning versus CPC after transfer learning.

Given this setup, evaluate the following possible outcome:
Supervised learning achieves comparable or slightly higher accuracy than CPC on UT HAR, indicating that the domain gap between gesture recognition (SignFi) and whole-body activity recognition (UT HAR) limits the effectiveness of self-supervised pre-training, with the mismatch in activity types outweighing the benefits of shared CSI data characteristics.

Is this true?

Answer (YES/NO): NO